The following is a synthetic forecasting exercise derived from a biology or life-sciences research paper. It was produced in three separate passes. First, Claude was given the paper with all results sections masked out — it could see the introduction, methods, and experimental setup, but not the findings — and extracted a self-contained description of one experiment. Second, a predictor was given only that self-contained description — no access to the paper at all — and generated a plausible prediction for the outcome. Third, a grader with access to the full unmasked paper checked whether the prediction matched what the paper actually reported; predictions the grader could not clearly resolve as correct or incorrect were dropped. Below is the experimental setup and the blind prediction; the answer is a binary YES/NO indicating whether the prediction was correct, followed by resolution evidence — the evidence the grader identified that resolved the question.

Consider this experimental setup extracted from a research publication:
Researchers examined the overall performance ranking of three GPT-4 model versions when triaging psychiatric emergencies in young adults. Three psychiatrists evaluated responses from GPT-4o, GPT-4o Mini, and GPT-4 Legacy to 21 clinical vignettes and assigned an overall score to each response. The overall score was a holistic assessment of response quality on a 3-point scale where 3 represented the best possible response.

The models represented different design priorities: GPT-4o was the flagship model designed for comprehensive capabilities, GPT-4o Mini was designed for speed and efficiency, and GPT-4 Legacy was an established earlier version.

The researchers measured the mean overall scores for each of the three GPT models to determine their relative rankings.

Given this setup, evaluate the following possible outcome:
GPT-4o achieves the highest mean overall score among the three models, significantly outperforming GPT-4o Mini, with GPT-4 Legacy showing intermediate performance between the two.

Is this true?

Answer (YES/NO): YES